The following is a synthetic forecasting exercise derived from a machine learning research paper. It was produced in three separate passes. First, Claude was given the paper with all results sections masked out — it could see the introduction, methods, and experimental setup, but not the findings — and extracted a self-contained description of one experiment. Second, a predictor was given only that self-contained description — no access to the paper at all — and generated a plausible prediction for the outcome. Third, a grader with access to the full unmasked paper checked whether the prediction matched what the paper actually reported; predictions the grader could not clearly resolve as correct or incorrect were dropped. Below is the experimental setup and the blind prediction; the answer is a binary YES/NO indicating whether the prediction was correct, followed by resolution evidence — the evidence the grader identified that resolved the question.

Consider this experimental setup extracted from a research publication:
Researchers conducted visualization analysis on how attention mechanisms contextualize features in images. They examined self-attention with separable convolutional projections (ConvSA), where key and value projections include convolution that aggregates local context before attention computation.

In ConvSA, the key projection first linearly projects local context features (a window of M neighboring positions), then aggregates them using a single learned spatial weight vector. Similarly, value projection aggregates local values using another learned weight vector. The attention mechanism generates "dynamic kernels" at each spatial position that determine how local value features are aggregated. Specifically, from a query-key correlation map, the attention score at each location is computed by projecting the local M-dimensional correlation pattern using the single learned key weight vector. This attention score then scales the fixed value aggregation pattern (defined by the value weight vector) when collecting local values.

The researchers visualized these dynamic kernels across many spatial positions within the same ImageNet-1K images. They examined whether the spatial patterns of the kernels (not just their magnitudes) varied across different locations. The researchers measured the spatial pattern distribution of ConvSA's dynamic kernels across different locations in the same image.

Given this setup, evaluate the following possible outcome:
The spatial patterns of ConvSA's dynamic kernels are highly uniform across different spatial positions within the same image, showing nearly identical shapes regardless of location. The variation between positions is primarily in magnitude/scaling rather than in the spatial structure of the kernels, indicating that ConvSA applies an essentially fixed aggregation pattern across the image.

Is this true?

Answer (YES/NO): YES